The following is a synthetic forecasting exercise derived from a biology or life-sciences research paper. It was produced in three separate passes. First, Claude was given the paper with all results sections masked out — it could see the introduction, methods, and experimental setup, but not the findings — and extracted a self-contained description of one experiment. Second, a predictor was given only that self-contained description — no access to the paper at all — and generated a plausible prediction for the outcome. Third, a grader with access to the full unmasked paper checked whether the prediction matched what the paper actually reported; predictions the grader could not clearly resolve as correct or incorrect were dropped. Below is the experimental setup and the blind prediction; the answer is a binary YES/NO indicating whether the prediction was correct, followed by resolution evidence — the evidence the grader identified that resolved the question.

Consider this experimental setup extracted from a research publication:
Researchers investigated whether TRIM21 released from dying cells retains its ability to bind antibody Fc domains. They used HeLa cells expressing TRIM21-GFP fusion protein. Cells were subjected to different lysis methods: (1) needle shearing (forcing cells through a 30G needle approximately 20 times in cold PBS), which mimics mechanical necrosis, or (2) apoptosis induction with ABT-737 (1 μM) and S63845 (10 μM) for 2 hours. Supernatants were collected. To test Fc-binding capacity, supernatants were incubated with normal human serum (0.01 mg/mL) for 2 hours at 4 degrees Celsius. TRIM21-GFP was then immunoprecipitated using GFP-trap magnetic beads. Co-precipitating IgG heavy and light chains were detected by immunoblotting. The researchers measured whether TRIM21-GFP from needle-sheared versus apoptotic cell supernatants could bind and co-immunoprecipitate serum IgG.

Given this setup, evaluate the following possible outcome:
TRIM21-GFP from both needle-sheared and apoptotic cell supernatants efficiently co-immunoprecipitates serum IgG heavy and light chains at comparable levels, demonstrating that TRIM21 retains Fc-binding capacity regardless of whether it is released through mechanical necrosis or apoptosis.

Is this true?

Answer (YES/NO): NO